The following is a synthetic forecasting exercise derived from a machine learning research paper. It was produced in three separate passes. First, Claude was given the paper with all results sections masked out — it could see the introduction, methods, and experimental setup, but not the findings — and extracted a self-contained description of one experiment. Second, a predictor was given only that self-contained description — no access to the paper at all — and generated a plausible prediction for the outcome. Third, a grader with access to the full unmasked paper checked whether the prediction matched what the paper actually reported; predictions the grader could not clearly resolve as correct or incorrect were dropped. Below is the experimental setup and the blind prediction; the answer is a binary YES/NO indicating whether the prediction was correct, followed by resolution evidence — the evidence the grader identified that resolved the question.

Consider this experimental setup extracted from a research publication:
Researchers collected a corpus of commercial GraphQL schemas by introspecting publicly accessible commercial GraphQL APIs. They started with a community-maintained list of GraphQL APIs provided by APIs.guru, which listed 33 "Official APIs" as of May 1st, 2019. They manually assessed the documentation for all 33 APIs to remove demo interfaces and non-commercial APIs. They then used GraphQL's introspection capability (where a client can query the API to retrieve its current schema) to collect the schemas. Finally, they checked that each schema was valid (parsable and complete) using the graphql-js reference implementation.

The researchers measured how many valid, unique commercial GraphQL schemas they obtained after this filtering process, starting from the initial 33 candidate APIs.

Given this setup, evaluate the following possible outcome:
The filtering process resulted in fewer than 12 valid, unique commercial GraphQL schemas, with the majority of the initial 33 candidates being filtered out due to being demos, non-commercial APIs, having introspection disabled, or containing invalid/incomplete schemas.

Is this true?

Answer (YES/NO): NO